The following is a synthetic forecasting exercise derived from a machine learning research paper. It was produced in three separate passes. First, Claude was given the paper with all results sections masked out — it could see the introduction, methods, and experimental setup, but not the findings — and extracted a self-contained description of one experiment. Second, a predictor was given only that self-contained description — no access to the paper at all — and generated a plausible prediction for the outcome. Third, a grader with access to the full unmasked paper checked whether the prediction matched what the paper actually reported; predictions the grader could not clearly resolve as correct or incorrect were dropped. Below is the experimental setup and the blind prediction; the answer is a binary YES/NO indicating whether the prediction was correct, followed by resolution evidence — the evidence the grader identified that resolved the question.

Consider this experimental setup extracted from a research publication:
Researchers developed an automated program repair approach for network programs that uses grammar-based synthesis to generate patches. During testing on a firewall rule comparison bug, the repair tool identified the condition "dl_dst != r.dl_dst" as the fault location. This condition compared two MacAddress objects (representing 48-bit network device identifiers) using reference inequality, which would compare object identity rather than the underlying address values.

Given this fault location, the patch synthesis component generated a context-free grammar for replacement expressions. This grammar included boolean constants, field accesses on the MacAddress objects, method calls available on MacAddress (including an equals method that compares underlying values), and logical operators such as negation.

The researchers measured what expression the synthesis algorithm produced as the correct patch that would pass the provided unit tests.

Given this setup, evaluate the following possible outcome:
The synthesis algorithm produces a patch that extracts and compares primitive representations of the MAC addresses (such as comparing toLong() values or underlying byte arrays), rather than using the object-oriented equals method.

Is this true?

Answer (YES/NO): NO